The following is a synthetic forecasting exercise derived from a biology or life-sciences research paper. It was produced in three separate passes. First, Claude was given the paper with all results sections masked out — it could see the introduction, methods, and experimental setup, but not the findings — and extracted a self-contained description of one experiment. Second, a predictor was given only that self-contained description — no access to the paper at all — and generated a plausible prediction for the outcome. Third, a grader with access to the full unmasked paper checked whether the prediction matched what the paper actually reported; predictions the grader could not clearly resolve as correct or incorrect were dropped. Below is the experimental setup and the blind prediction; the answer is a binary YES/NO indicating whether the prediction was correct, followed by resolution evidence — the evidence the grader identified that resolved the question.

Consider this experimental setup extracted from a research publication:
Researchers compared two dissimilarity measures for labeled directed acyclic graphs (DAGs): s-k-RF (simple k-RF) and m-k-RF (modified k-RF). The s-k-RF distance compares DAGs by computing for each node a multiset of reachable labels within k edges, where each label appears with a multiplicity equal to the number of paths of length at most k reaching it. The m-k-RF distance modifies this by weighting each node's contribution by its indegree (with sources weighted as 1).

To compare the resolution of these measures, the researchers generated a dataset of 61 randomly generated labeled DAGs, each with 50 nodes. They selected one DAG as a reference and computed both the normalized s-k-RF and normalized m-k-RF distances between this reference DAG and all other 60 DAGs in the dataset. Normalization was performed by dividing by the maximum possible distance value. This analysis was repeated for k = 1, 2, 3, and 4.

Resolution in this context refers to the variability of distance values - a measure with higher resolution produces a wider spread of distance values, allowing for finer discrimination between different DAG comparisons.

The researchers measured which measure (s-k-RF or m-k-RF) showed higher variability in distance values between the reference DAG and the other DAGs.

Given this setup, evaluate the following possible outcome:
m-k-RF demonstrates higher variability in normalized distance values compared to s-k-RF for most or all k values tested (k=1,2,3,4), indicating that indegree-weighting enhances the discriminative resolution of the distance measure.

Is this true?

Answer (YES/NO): YES